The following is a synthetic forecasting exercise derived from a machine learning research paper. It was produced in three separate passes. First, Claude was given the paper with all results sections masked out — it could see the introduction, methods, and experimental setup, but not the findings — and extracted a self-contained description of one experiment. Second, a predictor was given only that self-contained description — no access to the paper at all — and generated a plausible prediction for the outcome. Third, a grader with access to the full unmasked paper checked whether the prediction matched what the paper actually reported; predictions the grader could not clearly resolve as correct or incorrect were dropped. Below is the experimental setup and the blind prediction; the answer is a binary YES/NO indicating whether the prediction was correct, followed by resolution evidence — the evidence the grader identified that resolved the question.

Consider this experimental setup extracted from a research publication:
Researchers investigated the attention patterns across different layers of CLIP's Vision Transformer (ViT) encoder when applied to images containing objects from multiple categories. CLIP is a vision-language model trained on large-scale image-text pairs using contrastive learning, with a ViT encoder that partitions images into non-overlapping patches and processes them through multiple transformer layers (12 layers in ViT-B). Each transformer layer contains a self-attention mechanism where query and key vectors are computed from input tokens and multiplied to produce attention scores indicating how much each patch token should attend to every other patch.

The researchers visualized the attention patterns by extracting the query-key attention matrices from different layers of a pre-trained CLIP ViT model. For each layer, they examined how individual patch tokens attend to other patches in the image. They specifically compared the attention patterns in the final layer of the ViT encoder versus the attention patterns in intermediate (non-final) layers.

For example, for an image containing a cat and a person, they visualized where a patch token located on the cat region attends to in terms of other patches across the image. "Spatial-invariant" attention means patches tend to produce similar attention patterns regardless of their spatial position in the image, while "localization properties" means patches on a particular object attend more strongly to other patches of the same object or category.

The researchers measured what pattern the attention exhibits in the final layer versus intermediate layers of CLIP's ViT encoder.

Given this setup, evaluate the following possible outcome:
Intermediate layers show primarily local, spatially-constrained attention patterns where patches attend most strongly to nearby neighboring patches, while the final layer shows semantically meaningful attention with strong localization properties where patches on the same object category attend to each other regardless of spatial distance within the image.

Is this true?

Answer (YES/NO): NO